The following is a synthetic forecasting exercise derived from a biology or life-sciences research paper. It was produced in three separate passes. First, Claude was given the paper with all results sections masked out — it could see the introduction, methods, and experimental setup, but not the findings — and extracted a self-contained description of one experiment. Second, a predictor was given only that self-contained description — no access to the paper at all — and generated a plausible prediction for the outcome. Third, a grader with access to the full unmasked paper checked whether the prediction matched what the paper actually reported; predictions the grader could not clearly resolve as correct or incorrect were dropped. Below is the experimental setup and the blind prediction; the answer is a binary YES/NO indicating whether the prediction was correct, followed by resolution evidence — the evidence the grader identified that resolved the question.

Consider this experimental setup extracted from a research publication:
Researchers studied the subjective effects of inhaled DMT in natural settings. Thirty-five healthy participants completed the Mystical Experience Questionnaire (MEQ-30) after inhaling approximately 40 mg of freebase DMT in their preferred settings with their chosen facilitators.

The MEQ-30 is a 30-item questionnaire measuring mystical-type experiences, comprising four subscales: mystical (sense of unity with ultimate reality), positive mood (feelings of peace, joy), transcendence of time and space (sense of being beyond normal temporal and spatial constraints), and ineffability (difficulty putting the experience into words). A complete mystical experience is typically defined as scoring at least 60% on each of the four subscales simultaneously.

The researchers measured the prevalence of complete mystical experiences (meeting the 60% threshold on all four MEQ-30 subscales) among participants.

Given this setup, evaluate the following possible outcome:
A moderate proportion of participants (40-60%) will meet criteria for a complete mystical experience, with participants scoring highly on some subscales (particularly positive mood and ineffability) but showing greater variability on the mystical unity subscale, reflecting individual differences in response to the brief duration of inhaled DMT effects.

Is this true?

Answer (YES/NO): NO